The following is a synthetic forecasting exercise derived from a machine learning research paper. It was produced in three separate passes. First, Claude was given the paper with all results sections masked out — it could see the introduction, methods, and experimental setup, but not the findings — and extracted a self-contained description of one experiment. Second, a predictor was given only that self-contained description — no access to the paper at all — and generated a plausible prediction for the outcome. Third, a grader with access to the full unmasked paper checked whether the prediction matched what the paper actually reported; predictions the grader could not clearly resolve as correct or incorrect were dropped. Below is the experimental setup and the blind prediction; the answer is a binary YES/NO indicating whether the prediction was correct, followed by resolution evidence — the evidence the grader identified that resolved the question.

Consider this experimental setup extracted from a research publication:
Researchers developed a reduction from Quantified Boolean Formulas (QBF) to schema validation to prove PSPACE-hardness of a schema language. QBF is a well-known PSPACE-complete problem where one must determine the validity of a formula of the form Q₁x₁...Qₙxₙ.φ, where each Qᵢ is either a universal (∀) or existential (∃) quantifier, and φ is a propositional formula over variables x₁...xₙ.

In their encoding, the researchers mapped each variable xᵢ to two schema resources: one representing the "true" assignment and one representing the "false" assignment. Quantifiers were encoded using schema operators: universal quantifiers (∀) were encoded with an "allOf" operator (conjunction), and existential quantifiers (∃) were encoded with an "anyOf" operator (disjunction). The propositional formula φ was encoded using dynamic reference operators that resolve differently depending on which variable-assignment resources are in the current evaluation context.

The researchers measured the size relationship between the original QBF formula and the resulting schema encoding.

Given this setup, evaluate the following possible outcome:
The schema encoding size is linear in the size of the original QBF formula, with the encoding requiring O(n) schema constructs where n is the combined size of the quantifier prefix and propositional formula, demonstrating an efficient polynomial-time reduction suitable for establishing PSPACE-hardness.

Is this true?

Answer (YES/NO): YES